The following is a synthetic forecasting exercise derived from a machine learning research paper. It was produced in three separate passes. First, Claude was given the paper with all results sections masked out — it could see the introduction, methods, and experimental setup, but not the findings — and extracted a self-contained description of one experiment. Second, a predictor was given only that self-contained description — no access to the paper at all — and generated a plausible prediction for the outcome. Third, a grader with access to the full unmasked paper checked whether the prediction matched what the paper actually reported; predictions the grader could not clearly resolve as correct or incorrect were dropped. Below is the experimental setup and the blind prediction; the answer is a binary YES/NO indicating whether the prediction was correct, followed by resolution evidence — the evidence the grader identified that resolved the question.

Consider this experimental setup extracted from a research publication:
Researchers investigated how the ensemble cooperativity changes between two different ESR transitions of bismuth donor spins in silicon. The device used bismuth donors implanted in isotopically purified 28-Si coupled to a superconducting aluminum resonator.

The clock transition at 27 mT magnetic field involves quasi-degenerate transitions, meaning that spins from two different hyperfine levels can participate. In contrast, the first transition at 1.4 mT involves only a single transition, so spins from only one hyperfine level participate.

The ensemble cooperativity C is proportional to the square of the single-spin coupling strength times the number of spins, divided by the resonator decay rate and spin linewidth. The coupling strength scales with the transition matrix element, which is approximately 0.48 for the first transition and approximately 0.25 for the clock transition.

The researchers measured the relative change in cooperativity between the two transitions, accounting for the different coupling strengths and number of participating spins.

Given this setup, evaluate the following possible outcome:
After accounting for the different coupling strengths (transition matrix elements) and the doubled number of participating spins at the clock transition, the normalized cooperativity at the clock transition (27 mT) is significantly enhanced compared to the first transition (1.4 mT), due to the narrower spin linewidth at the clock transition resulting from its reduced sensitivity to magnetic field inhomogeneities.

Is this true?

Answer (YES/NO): NO